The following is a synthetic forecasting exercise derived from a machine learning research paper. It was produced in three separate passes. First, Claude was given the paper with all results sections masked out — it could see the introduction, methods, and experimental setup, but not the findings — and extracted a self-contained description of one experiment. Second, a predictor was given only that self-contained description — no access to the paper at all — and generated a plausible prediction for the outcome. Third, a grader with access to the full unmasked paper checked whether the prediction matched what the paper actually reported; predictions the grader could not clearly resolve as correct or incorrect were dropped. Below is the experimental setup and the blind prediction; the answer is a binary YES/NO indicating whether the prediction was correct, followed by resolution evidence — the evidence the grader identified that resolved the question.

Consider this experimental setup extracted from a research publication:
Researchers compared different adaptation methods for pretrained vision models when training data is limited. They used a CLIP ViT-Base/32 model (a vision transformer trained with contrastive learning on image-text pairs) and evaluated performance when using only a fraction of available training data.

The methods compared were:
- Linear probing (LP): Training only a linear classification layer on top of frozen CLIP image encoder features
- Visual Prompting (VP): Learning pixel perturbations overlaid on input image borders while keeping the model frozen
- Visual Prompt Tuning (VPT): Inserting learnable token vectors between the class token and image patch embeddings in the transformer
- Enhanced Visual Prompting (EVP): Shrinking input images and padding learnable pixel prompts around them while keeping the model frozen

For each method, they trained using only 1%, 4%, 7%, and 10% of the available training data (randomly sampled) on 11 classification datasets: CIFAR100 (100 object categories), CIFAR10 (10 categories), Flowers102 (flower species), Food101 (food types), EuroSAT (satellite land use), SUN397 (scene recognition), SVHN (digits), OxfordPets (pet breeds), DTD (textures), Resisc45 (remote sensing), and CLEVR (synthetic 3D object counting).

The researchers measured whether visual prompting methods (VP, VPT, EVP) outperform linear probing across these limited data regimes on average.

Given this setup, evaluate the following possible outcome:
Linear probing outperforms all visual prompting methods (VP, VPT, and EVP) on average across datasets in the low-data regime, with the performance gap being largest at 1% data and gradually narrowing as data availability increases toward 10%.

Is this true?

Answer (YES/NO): NO